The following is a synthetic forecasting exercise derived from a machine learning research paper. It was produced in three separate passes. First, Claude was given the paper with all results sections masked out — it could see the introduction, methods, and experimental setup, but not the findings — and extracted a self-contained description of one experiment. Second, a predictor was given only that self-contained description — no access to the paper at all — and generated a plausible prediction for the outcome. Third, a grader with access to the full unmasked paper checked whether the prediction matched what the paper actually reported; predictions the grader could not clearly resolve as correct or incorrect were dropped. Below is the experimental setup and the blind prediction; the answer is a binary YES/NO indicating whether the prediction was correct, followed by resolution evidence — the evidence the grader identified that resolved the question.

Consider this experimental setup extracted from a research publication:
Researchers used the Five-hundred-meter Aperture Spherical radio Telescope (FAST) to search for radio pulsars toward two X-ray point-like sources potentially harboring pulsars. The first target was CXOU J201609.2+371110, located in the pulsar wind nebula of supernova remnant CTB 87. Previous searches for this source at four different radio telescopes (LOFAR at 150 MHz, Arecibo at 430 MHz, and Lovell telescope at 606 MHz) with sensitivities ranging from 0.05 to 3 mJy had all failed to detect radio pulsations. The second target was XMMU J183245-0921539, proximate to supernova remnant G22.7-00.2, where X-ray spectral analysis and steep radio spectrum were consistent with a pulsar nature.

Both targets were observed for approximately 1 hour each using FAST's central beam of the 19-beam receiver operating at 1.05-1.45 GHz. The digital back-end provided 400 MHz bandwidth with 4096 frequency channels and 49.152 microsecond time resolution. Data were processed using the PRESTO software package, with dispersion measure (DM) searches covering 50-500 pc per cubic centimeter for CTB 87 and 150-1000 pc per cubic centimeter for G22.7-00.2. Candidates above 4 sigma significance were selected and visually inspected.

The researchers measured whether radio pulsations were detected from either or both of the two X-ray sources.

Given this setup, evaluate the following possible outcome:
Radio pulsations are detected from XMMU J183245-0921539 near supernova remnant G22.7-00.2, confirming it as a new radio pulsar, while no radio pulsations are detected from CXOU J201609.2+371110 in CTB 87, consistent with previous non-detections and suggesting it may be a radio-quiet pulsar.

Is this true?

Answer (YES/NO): NO